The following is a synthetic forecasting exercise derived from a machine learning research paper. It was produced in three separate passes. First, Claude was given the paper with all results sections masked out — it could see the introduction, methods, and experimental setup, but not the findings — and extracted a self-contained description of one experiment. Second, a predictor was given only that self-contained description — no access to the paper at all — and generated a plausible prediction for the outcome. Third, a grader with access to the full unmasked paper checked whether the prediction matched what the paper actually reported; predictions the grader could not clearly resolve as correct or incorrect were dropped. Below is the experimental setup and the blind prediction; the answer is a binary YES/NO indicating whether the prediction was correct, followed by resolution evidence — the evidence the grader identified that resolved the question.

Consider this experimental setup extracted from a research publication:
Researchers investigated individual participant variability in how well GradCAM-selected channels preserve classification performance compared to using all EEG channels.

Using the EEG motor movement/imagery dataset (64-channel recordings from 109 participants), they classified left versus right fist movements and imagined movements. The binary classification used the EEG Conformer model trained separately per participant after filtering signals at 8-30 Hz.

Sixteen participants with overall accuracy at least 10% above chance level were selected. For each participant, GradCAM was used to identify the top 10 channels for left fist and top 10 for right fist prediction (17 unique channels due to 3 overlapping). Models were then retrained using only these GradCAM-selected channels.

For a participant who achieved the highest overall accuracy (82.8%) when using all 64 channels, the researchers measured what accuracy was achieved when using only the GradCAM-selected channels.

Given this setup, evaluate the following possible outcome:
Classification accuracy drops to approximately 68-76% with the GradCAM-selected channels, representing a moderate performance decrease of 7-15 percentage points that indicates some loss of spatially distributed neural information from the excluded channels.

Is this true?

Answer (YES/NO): NO